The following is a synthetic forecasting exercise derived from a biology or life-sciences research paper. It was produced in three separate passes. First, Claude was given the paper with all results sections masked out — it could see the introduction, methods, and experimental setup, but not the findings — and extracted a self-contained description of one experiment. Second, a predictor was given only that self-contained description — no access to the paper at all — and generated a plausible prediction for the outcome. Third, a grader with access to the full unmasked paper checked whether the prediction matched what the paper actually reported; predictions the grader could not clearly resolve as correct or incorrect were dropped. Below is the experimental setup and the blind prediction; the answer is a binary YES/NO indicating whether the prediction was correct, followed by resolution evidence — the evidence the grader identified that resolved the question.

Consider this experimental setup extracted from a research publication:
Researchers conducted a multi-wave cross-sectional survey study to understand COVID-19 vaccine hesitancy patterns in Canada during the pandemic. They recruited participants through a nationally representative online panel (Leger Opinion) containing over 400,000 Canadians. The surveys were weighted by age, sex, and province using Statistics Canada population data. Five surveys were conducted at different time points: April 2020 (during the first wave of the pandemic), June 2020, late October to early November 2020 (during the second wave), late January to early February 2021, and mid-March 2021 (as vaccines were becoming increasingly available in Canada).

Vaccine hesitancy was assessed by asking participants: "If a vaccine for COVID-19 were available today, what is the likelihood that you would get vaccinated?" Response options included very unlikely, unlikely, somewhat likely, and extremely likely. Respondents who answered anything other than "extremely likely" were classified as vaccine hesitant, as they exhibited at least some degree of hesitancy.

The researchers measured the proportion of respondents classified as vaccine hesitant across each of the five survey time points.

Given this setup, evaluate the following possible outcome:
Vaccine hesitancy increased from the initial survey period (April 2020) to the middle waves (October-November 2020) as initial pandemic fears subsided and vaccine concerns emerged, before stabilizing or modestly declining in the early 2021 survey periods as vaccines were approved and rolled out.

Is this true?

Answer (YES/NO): YES